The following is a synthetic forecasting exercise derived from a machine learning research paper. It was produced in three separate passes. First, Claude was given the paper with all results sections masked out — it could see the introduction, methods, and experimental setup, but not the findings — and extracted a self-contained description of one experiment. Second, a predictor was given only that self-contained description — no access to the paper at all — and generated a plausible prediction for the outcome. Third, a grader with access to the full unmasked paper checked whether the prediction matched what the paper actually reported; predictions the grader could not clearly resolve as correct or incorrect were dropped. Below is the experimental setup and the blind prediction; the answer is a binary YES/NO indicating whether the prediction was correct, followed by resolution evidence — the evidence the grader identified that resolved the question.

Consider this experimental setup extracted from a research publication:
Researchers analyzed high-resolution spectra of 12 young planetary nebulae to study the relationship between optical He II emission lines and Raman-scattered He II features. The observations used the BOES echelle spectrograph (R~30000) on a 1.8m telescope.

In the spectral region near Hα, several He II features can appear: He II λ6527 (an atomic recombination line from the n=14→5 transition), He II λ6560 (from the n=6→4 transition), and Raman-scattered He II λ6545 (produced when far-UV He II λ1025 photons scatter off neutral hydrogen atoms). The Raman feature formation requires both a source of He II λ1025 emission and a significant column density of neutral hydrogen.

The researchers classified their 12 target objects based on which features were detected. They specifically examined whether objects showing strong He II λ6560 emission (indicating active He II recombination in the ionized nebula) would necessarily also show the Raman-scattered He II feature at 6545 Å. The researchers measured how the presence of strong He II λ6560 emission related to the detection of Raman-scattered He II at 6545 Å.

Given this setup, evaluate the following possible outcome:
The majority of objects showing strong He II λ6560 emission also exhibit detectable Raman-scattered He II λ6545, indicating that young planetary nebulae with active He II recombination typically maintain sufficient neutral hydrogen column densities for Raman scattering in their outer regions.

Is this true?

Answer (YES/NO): NO